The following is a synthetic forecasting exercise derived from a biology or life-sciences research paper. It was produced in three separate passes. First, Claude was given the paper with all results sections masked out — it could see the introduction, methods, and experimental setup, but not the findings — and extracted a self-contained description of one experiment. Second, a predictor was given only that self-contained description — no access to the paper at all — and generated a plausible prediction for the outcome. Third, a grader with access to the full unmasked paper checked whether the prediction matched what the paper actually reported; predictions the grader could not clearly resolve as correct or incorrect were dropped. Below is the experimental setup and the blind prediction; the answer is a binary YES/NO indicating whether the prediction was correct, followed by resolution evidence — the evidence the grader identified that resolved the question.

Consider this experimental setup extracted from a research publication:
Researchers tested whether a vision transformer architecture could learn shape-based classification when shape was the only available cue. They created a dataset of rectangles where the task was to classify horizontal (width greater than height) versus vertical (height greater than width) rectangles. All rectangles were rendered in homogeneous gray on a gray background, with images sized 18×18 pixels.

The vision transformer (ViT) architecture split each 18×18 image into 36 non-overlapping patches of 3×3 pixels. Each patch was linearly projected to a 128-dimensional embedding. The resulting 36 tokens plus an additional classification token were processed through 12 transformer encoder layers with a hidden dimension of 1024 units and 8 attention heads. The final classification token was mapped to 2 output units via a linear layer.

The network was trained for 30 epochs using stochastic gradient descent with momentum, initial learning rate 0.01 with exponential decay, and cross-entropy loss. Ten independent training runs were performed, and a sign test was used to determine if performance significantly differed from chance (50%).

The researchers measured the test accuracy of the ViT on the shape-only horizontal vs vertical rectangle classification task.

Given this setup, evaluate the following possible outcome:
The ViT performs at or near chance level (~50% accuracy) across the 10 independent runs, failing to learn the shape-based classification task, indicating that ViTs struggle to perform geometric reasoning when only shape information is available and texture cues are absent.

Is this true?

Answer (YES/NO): YES